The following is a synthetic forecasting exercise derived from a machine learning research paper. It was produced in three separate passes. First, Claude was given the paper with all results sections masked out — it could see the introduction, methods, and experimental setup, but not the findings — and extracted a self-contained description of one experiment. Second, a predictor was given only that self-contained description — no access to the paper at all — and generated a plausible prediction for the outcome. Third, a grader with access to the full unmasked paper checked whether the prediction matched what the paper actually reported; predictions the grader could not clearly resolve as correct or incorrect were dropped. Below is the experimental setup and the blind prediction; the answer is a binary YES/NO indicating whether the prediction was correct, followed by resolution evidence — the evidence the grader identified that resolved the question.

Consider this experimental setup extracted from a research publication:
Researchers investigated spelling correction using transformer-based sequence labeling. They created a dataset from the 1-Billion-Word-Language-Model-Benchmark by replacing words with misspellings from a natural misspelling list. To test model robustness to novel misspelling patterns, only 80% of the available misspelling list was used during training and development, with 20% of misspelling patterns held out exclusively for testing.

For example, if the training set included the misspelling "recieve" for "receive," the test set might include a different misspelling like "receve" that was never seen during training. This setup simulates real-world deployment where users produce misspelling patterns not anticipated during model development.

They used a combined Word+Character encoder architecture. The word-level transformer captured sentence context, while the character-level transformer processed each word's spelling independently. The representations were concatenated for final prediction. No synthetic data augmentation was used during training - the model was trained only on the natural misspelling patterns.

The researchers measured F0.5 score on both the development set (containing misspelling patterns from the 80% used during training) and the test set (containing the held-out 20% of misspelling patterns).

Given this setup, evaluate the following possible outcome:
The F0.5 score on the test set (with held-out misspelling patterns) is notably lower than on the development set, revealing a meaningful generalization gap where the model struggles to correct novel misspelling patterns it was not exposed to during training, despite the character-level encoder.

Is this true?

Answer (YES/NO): YES